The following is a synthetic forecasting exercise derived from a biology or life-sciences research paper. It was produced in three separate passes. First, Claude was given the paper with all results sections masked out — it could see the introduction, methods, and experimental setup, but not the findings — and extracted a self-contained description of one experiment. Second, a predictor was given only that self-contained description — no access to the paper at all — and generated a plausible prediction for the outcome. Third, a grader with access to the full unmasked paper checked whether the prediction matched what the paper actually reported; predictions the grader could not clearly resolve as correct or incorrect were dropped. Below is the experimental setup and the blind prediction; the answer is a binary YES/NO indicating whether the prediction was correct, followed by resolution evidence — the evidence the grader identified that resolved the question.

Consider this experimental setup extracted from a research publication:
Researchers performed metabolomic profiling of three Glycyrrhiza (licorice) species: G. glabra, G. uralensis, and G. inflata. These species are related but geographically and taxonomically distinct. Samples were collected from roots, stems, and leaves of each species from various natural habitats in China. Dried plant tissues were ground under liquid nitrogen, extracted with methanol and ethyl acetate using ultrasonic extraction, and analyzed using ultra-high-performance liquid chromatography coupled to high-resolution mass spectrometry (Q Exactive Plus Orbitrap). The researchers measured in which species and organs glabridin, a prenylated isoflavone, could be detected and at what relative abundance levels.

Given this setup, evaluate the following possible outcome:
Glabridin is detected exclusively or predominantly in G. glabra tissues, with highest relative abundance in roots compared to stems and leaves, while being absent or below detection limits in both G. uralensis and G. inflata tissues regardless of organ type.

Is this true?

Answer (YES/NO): NO